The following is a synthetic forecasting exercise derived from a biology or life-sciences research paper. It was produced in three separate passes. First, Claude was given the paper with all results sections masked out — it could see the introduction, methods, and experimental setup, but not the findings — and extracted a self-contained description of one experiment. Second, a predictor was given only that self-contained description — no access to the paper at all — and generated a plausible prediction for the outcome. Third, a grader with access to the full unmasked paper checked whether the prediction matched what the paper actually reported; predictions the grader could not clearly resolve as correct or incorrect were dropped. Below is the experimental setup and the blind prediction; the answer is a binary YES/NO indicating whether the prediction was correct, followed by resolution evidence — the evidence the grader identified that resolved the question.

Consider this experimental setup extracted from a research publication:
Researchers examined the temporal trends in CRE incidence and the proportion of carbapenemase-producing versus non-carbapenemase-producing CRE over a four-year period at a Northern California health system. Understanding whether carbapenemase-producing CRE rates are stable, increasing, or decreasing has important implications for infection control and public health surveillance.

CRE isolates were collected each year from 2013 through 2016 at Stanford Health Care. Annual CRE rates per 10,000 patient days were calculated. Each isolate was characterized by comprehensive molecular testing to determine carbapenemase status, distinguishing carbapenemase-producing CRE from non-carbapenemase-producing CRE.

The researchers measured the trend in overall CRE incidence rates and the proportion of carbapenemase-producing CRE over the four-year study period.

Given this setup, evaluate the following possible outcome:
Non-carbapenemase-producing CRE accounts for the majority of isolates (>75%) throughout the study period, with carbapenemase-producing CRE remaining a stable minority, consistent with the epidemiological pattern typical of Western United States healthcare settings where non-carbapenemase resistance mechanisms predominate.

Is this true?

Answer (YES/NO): NO